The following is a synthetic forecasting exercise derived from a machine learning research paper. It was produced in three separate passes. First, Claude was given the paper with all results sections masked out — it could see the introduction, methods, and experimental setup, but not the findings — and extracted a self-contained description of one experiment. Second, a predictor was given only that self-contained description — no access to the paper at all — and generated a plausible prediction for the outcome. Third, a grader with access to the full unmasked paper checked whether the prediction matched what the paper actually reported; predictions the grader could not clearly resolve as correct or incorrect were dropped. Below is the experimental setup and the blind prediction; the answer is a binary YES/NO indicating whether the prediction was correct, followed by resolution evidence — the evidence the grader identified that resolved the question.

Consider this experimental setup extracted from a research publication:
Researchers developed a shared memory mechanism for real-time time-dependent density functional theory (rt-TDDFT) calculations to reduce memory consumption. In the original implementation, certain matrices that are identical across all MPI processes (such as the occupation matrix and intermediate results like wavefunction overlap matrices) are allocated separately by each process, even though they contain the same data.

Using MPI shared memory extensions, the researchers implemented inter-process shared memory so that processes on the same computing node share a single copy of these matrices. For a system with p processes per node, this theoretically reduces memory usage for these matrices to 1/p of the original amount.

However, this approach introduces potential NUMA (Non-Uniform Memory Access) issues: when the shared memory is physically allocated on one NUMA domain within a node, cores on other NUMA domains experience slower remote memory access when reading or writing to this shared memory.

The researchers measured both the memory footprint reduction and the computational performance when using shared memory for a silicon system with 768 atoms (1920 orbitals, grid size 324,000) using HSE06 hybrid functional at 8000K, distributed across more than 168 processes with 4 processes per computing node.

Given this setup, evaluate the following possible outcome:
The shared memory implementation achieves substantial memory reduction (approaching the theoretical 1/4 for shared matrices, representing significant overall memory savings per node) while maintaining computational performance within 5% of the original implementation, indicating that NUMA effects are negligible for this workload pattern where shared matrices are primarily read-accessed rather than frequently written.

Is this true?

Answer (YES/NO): NO